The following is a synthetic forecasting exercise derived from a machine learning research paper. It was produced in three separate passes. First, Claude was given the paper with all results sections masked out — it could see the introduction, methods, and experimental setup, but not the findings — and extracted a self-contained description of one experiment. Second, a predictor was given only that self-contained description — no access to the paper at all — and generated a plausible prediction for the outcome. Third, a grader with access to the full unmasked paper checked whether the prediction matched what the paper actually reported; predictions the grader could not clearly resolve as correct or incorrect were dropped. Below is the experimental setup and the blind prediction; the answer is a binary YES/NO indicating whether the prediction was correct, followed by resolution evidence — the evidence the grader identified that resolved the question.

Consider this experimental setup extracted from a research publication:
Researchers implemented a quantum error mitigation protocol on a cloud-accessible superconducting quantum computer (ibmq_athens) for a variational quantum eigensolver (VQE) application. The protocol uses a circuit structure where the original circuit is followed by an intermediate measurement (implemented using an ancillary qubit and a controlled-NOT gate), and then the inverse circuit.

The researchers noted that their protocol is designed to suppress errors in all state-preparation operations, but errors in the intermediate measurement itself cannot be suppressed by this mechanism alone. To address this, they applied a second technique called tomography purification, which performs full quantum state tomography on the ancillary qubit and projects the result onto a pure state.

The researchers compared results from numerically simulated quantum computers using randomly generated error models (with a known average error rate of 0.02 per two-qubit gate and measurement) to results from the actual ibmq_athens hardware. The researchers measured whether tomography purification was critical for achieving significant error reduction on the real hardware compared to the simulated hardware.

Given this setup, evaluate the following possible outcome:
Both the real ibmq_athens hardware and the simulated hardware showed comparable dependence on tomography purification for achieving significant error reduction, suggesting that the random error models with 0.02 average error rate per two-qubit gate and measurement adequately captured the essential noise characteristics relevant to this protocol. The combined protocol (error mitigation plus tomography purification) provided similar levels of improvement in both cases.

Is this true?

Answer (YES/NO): YES